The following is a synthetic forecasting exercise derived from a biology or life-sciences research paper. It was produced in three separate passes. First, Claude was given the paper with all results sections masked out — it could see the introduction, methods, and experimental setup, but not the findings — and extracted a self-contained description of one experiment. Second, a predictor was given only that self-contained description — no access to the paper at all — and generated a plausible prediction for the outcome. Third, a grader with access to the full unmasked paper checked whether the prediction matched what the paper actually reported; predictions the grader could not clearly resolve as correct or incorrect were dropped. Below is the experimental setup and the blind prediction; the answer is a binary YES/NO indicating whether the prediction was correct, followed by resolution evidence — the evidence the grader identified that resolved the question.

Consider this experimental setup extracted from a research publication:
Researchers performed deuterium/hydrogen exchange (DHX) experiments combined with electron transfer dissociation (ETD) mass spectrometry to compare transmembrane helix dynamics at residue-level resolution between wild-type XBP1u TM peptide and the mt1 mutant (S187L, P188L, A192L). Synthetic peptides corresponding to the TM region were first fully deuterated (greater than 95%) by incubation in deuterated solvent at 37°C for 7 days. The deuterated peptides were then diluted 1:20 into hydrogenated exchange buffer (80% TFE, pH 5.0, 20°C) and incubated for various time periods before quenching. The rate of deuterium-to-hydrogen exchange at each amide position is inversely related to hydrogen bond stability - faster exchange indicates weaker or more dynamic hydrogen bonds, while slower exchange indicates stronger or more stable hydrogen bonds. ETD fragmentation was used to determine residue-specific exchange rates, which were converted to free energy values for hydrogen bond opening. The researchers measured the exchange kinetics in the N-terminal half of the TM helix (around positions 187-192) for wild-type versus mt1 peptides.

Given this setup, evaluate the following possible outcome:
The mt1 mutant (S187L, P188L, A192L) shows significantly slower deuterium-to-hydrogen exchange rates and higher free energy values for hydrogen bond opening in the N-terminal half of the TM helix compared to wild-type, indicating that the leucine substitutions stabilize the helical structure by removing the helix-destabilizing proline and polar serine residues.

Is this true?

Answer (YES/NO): YES